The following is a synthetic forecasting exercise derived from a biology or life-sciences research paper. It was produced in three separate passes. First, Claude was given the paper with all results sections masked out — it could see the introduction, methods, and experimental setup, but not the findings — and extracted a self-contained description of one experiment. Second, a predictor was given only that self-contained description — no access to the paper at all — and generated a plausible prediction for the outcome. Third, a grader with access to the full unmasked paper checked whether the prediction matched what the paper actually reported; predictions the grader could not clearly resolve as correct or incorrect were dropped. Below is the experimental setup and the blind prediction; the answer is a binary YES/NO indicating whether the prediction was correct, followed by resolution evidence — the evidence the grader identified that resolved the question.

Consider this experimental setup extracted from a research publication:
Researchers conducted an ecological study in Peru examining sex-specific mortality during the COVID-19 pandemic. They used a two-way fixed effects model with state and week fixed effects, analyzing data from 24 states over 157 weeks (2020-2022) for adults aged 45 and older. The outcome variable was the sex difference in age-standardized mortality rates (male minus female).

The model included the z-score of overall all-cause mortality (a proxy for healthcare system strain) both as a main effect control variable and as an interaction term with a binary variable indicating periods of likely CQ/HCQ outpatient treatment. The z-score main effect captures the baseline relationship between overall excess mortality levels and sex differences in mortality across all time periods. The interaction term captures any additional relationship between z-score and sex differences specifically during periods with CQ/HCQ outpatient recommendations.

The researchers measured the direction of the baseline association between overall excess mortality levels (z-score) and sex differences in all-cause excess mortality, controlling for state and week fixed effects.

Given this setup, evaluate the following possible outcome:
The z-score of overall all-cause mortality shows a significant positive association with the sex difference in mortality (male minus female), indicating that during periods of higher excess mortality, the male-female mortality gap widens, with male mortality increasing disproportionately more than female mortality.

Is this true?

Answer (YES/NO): YES